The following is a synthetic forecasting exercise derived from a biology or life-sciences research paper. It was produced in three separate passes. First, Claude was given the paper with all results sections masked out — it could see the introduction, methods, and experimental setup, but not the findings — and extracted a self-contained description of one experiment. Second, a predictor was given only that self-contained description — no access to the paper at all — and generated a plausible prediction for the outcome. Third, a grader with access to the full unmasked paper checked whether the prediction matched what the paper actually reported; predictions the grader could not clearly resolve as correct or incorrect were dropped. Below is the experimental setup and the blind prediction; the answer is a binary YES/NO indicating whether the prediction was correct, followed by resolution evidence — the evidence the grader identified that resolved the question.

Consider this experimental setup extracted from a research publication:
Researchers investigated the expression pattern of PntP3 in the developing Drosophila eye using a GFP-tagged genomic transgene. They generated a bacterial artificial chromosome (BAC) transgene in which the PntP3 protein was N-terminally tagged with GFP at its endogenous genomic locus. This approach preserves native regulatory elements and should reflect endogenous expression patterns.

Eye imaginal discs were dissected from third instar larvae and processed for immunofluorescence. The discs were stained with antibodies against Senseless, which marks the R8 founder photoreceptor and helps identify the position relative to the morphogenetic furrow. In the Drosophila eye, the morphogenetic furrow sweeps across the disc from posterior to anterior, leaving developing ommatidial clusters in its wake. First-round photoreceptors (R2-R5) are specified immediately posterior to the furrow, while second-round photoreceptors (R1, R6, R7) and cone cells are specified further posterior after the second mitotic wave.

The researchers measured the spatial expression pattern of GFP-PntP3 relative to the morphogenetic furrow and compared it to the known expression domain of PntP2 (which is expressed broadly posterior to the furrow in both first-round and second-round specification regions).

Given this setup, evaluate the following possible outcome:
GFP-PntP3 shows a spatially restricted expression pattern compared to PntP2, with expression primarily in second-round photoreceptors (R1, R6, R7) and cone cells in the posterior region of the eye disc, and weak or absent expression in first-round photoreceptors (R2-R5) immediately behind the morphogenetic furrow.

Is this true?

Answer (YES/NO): NO